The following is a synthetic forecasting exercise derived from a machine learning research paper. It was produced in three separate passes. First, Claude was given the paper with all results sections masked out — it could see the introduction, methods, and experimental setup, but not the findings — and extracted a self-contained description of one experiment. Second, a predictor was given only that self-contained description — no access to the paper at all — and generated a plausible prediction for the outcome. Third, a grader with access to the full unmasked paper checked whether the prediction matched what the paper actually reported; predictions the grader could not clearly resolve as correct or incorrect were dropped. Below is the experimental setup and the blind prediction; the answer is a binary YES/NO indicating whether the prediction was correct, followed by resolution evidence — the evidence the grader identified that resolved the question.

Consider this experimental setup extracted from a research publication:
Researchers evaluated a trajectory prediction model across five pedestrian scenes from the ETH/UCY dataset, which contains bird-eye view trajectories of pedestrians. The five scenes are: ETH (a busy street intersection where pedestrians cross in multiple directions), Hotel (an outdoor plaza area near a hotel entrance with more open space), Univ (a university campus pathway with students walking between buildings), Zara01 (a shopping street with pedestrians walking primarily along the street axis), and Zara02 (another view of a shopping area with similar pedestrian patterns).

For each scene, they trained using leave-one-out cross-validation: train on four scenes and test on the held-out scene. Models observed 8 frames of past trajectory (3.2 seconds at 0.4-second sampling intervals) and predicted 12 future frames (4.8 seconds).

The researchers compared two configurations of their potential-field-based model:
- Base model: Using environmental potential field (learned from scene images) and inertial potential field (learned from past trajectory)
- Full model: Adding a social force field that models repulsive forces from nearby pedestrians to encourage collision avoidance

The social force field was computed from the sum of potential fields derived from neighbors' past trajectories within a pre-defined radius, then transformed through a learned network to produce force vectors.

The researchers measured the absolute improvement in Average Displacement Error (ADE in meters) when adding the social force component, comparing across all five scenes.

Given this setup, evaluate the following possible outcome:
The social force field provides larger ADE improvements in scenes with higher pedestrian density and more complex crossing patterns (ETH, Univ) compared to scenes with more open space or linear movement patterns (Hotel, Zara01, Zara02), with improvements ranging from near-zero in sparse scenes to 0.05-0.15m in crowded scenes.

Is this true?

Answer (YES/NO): NO